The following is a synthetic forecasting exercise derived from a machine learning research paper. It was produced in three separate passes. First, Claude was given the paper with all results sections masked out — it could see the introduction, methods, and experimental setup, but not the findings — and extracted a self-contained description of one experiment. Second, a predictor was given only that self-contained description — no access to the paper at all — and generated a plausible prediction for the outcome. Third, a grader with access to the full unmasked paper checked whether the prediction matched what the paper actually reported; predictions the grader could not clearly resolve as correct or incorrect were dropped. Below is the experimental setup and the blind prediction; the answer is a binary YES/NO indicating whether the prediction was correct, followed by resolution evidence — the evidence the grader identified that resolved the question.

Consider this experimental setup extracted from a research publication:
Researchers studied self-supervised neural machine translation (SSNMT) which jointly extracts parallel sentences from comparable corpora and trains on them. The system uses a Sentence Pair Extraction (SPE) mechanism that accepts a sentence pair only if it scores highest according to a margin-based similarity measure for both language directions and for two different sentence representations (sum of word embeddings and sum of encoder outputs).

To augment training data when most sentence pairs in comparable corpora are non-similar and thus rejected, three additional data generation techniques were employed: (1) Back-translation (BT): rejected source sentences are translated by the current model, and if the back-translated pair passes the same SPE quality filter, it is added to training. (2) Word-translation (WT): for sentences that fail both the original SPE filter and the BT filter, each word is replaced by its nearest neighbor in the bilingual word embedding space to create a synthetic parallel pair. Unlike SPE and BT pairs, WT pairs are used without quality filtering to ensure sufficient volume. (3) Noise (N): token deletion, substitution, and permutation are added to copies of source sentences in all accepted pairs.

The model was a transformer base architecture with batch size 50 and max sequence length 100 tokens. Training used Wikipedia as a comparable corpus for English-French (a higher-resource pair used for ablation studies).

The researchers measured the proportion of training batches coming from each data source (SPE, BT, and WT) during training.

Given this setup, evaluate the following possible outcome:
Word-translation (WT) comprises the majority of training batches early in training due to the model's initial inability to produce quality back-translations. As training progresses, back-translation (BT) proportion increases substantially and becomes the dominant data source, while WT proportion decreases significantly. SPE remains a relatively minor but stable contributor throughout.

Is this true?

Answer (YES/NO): NO